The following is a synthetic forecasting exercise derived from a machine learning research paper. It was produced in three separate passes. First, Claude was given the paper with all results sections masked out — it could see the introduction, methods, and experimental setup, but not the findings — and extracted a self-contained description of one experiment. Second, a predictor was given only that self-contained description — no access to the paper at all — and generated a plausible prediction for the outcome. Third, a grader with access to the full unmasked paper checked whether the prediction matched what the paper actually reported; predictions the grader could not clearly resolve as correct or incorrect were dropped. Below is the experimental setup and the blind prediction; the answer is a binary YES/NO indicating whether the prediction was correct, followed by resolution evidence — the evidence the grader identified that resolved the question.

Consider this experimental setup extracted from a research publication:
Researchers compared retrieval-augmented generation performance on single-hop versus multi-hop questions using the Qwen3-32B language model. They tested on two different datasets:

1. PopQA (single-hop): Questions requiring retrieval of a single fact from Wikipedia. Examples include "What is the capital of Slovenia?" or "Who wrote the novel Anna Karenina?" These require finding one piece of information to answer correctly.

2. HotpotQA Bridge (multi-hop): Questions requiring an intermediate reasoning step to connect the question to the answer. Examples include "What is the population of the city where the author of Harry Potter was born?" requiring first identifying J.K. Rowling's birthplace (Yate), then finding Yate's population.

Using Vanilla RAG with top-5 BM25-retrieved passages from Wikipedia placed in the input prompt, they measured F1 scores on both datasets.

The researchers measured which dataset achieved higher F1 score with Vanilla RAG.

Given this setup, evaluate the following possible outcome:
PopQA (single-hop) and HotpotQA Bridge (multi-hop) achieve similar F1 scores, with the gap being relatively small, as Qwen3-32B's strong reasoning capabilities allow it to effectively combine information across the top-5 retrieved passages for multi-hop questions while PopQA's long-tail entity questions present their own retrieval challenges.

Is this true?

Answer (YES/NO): NO